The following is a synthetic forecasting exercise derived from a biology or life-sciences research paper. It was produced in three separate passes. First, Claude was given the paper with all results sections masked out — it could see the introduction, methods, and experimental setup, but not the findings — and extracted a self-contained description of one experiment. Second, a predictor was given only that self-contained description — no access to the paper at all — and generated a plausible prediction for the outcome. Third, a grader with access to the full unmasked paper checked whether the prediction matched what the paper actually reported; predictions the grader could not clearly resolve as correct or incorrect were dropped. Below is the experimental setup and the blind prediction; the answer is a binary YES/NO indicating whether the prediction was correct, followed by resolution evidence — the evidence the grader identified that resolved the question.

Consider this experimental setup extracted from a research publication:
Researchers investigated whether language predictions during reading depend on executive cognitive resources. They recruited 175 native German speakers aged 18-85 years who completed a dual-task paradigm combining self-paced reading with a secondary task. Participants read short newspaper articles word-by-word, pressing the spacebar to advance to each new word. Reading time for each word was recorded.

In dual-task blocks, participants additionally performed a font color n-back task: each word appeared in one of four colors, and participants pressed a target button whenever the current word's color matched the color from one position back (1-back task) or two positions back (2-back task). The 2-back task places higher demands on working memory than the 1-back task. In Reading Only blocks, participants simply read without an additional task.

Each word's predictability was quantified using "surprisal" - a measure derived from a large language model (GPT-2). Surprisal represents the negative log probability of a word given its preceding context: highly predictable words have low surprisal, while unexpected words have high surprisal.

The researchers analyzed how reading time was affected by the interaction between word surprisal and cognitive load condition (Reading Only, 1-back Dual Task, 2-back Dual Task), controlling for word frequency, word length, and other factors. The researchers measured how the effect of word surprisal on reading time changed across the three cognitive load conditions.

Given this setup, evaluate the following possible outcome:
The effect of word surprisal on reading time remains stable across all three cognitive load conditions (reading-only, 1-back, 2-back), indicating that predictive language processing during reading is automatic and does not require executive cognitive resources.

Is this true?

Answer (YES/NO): NO